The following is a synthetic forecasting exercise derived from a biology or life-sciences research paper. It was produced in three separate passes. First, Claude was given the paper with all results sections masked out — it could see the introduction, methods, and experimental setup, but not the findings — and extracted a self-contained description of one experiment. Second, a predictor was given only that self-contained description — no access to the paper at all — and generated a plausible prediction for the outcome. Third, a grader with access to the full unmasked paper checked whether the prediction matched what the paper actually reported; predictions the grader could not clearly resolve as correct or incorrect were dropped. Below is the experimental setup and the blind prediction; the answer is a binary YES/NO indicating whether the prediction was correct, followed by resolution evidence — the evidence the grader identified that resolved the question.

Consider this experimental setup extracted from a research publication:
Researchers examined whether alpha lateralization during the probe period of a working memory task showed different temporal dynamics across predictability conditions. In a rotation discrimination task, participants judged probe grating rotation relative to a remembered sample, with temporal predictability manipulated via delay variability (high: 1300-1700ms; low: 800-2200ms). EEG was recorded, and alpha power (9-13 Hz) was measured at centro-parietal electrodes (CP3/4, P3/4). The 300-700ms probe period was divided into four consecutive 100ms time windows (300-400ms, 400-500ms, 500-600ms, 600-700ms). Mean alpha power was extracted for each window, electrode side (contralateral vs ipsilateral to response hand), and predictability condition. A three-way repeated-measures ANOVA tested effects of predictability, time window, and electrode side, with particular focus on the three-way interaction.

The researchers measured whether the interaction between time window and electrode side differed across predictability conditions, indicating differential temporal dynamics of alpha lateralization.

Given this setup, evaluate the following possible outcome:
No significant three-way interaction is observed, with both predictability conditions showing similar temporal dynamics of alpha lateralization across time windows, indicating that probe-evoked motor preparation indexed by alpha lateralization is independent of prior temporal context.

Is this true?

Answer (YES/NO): NO